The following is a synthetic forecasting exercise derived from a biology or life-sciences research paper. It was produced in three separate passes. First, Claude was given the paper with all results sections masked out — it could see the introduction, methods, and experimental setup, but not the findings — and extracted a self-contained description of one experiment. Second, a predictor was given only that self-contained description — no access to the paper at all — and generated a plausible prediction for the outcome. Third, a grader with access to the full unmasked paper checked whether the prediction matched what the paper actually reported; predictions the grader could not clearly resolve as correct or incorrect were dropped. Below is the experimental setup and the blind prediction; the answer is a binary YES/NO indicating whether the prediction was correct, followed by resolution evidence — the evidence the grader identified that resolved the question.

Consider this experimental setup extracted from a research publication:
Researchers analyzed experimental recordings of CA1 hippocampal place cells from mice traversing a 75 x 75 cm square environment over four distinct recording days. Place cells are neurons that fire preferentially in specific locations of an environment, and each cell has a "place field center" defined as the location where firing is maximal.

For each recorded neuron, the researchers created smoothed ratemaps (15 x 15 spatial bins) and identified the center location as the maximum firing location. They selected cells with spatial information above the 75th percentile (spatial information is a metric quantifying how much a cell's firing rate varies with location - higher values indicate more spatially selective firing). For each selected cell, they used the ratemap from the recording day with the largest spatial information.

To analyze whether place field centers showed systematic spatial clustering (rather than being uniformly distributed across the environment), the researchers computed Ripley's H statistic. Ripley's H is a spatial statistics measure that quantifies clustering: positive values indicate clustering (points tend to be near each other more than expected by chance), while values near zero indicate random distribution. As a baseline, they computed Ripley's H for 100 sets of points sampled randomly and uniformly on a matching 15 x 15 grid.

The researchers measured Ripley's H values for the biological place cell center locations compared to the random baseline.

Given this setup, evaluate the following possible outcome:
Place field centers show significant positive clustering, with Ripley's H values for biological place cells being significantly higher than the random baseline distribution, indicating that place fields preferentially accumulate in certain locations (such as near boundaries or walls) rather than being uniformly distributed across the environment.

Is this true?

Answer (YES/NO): YES